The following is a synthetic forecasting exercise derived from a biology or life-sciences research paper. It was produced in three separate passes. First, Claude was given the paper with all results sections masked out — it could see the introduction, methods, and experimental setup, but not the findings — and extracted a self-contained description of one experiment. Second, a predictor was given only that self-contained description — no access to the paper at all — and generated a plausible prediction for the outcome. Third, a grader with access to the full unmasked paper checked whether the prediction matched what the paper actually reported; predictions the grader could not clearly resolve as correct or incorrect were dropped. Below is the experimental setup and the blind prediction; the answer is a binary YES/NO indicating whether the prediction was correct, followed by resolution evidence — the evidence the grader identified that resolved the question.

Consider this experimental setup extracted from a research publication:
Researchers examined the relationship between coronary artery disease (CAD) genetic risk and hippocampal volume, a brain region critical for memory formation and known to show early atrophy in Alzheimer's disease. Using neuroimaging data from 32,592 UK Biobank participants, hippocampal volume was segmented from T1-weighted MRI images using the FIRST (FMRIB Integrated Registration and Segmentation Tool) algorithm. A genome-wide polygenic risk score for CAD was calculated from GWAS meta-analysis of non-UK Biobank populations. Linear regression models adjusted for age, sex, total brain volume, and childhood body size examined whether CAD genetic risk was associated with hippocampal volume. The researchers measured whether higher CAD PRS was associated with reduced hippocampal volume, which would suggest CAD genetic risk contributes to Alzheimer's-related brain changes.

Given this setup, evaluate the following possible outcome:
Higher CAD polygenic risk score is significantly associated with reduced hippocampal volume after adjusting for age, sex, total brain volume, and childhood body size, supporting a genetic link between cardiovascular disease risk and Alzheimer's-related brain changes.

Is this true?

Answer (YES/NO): NO